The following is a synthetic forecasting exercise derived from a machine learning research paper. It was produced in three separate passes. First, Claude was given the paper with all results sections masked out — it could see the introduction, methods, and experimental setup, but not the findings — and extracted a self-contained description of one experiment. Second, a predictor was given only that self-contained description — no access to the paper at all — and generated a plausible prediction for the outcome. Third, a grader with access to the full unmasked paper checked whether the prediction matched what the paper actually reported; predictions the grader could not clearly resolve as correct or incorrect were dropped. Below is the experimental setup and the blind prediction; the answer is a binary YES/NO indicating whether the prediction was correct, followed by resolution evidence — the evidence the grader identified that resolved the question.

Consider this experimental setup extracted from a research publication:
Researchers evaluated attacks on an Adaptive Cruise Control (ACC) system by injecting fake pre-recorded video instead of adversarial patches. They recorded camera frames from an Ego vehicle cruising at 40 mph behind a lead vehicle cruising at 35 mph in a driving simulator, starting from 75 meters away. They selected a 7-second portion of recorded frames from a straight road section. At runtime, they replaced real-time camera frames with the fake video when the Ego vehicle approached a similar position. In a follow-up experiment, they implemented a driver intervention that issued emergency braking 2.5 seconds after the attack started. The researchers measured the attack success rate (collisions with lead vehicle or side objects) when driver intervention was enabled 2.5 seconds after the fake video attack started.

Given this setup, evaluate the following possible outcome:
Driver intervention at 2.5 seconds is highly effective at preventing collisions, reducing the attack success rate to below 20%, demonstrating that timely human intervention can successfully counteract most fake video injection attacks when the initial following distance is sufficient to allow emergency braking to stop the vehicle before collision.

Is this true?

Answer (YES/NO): YES